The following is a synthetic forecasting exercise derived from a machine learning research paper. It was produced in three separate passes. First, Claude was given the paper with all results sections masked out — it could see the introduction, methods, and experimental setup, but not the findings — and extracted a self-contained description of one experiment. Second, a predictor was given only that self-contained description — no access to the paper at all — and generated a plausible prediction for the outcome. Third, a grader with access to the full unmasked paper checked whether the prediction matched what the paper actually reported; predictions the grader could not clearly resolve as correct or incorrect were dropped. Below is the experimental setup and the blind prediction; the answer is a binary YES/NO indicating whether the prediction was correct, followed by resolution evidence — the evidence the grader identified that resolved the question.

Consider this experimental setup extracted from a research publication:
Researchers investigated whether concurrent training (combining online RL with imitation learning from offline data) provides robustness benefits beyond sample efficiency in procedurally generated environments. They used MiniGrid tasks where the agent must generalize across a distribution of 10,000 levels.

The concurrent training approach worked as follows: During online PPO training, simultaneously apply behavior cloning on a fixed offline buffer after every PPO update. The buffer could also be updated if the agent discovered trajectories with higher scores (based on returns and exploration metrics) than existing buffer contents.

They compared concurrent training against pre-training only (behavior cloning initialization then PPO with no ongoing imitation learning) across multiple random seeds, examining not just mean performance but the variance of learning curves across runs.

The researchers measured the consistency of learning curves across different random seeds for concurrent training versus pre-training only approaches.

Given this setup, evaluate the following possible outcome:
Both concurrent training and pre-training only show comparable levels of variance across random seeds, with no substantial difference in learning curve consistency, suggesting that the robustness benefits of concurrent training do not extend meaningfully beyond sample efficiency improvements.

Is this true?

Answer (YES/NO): NO